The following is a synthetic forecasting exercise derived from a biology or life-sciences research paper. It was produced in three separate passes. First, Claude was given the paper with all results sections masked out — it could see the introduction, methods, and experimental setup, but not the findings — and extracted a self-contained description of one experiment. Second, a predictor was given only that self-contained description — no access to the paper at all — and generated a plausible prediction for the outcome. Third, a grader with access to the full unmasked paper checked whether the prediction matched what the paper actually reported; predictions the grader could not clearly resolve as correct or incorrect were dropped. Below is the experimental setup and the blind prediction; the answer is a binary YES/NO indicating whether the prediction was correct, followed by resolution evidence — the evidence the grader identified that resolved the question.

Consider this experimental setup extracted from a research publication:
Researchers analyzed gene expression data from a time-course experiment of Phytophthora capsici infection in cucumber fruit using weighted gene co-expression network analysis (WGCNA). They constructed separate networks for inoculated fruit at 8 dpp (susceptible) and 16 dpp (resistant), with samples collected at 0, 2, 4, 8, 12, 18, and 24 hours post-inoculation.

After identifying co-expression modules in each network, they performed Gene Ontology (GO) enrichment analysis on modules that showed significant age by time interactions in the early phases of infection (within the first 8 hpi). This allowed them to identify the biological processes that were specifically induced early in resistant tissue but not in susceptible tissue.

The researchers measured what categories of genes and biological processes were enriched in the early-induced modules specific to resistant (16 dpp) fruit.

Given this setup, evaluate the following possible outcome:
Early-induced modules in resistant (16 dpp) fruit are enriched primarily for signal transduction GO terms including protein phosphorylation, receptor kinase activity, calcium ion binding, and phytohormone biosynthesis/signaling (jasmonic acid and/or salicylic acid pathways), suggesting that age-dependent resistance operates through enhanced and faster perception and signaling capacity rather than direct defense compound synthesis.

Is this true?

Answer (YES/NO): NO